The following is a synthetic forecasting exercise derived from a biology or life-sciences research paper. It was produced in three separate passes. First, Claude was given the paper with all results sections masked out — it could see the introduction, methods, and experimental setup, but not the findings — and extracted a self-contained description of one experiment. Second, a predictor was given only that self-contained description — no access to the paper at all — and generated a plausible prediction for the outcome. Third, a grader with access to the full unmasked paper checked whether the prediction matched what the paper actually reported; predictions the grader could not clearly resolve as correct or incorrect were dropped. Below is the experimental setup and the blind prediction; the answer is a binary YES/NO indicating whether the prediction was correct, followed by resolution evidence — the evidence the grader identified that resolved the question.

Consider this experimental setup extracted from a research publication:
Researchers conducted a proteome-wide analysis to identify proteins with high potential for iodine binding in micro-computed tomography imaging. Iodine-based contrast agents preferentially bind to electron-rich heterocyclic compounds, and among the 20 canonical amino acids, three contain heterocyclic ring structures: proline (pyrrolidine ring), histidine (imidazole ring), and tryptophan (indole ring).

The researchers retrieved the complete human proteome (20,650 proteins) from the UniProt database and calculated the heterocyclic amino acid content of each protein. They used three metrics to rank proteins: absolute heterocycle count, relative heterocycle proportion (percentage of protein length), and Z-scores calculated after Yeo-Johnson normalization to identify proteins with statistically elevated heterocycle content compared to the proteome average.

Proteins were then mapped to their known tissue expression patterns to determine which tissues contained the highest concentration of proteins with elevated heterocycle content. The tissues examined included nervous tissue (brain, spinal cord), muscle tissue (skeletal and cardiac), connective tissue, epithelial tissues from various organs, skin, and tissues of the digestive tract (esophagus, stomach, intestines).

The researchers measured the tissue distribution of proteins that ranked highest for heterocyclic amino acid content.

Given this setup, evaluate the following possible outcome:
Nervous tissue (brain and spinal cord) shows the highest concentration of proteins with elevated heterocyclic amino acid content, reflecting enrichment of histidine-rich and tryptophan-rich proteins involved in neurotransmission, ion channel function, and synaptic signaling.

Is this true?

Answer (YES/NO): NO